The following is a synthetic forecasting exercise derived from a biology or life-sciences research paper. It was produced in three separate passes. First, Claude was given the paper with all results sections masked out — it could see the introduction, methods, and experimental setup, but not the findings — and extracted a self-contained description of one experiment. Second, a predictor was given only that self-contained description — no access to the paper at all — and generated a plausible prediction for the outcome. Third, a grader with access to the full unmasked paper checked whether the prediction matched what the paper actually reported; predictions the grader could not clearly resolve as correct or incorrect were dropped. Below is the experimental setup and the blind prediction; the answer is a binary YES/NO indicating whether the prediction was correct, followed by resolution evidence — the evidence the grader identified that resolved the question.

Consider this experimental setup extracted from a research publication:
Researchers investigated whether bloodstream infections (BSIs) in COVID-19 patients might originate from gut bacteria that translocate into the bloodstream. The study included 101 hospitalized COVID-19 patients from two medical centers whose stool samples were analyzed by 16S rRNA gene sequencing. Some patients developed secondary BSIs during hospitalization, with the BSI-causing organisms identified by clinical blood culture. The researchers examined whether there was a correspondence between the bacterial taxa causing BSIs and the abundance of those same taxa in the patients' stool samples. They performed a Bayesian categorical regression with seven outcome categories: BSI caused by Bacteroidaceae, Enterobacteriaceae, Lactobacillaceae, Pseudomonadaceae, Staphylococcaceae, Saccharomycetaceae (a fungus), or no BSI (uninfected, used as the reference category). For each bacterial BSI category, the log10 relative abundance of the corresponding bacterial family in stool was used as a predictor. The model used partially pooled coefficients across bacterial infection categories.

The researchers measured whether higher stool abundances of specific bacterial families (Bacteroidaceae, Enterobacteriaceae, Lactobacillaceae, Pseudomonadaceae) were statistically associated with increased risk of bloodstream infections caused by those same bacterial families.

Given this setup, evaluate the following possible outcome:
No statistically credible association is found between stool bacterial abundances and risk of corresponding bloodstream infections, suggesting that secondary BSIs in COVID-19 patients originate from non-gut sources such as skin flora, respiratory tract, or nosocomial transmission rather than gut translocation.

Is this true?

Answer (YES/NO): NO